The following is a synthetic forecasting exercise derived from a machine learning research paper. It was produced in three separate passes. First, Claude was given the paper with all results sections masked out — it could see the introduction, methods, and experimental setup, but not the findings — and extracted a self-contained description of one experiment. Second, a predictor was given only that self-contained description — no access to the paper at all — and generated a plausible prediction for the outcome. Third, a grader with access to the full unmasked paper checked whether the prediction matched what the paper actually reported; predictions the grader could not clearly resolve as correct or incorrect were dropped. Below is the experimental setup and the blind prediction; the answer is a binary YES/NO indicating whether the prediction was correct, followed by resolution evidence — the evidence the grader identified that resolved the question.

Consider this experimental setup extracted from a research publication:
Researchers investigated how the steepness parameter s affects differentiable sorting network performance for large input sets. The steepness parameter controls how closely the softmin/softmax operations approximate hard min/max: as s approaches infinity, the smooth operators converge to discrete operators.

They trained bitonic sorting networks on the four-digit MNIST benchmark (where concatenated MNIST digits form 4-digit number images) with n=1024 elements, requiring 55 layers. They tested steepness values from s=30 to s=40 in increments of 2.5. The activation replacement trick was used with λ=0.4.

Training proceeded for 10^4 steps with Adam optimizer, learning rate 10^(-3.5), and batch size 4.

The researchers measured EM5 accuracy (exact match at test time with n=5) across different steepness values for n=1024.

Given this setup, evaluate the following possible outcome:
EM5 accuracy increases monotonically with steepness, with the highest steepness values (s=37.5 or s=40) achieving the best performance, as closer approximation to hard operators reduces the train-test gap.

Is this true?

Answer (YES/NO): NO